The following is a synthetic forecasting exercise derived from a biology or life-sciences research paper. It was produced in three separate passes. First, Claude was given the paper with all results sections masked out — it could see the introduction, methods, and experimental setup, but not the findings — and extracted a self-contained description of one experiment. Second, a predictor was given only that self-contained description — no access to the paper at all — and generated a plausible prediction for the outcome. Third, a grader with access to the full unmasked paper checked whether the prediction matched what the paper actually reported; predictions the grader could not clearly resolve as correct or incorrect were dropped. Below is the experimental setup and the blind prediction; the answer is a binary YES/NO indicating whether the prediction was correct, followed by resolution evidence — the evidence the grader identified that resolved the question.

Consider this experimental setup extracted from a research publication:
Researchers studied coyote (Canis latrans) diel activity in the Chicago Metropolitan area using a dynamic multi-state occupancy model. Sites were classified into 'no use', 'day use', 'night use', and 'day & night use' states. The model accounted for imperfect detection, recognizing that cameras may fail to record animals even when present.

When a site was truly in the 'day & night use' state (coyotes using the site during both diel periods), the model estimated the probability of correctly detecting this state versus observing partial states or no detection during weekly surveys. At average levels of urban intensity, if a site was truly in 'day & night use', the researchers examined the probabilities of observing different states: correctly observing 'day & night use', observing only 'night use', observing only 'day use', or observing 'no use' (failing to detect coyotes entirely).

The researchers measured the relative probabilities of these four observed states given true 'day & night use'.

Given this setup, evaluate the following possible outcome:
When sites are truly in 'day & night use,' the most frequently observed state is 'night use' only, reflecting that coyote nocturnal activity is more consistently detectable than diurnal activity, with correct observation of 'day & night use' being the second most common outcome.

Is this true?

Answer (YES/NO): NO